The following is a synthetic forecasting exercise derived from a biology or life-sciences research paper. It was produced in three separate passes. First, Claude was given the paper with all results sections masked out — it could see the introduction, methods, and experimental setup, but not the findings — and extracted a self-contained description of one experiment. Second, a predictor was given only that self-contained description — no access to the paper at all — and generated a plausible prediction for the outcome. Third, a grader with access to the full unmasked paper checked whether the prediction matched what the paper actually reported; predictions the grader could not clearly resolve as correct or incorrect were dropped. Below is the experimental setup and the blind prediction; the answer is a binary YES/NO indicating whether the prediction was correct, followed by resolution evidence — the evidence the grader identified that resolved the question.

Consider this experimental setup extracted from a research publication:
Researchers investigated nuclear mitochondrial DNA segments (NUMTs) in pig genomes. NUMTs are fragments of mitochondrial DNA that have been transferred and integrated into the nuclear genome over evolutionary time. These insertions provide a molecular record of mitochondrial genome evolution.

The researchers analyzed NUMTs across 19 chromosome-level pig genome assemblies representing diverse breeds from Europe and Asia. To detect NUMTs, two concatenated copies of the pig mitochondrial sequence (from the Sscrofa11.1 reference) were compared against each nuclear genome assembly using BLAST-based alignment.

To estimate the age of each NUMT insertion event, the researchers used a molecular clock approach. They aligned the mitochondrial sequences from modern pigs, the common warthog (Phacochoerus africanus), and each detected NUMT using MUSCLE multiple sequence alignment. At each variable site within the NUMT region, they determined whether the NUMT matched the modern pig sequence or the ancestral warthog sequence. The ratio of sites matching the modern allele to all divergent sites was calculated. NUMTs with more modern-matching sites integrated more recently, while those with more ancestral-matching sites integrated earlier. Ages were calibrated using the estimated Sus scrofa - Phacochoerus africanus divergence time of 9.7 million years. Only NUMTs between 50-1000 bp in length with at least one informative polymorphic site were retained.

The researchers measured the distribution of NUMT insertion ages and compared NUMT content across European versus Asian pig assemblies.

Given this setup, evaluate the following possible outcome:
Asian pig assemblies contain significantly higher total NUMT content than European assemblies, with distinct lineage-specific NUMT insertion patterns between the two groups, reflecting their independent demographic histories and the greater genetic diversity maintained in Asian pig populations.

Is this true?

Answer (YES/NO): NO